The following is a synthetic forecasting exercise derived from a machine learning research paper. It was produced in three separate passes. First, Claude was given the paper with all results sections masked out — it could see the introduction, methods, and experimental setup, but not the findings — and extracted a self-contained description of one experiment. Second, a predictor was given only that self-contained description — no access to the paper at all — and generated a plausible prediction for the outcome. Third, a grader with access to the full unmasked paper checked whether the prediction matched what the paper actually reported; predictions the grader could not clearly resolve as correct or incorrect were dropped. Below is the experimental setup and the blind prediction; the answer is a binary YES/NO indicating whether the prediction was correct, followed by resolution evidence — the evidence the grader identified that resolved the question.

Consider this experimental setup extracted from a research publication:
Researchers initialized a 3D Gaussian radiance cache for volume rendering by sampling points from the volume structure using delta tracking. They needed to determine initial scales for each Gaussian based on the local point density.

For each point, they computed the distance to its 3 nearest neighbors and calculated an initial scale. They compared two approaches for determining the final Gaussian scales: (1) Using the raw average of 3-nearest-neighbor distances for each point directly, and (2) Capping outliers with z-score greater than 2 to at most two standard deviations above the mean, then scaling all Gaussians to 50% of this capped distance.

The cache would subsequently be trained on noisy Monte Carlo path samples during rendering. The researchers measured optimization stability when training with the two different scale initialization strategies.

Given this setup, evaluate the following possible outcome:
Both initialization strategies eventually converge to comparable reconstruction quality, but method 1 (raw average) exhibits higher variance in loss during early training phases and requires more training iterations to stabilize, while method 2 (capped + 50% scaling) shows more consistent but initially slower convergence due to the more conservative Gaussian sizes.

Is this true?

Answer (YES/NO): NO